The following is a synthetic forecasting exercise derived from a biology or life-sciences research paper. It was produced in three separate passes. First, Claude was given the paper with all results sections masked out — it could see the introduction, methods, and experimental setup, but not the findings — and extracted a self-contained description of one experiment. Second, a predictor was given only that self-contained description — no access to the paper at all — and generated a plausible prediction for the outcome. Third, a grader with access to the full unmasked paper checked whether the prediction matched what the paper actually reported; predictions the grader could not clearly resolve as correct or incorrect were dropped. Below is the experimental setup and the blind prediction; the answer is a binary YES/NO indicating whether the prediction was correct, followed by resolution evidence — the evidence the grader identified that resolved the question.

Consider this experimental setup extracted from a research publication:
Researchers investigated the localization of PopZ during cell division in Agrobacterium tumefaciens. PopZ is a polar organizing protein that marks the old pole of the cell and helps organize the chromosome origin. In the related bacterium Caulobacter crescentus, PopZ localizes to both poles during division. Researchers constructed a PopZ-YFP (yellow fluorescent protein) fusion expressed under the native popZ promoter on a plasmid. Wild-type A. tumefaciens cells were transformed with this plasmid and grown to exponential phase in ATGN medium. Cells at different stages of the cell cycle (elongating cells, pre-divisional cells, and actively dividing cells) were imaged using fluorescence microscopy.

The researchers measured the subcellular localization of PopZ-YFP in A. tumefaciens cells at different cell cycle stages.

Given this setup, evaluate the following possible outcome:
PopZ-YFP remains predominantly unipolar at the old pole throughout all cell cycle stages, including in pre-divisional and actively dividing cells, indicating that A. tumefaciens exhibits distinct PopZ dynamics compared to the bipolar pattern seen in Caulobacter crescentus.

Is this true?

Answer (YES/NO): NO